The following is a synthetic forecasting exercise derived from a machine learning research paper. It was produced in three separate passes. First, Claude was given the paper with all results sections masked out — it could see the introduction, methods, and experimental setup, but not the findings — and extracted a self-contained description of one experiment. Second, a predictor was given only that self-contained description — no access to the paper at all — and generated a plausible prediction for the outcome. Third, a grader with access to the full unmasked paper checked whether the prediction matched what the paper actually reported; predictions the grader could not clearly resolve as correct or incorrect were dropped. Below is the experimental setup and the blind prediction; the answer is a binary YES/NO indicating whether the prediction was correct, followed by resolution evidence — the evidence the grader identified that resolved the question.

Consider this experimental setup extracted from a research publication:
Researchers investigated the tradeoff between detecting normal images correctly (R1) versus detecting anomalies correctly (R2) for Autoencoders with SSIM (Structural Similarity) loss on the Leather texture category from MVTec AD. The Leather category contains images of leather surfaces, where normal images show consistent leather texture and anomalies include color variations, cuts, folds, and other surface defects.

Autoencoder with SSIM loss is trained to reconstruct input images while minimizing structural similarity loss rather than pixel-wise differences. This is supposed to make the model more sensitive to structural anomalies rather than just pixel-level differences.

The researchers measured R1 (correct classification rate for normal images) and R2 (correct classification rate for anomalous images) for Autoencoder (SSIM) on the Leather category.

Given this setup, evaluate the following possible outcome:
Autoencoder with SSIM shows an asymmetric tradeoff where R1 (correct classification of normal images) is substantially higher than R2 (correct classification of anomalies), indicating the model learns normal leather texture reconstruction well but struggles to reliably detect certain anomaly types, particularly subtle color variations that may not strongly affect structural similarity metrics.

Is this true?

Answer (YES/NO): NO